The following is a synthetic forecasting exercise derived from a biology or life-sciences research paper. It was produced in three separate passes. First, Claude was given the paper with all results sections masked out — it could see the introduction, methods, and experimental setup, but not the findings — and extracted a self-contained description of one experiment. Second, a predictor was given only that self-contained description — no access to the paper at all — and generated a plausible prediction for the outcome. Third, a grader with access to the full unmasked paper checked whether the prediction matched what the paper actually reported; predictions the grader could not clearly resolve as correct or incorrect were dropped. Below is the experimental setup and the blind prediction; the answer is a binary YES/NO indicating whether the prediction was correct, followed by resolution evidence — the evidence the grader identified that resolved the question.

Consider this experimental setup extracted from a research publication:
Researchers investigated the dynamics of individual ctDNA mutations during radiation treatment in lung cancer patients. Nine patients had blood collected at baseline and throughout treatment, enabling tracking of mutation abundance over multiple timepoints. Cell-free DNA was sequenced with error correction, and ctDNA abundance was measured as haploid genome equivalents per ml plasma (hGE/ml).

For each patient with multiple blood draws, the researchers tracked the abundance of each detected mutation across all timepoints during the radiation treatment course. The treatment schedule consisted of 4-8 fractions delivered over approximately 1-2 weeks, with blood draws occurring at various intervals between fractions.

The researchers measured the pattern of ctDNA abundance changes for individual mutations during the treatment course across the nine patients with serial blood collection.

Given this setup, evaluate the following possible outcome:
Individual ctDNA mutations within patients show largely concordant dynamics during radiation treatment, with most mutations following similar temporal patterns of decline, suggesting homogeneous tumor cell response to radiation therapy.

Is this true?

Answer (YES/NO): NO